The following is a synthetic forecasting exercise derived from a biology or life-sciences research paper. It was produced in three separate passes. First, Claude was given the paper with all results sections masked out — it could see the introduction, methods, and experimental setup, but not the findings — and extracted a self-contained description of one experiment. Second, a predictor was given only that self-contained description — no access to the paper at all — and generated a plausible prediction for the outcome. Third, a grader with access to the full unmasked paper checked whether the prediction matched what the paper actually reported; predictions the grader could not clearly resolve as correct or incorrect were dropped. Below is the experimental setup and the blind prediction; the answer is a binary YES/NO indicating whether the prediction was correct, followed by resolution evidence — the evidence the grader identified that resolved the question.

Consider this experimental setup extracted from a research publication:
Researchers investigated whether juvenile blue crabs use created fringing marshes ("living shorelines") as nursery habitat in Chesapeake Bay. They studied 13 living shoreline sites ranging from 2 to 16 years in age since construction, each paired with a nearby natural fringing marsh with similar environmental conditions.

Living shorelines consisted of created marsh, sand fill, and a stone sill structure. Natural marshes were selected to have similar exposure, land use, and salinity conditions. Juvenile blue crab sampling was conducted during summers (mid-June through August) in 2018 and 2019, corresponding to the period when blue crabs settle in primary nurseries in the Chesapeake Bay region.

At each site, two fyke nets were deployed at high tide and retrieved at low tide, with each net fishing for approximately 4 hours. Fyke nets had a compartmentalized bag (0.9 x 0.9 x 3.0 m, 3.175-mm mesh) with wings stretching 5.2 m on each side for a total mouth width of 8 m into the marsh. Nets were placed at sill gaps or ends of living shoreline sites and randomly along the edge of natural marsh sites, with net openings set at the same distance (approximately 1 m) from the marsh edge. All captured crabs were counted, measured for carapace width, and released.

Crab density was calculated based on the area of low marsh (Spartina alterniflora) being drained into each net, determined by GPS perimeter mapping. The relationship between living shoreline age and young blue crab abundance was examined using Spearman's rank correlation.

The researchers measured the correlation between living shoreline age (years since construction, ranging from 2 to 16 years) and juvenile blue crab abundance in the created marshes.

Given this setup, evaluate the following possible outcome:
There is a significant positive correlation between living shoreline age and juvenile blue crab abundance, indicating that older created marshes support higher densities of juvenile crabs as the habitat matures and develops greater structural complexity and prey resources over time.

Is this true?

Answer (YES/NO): NO